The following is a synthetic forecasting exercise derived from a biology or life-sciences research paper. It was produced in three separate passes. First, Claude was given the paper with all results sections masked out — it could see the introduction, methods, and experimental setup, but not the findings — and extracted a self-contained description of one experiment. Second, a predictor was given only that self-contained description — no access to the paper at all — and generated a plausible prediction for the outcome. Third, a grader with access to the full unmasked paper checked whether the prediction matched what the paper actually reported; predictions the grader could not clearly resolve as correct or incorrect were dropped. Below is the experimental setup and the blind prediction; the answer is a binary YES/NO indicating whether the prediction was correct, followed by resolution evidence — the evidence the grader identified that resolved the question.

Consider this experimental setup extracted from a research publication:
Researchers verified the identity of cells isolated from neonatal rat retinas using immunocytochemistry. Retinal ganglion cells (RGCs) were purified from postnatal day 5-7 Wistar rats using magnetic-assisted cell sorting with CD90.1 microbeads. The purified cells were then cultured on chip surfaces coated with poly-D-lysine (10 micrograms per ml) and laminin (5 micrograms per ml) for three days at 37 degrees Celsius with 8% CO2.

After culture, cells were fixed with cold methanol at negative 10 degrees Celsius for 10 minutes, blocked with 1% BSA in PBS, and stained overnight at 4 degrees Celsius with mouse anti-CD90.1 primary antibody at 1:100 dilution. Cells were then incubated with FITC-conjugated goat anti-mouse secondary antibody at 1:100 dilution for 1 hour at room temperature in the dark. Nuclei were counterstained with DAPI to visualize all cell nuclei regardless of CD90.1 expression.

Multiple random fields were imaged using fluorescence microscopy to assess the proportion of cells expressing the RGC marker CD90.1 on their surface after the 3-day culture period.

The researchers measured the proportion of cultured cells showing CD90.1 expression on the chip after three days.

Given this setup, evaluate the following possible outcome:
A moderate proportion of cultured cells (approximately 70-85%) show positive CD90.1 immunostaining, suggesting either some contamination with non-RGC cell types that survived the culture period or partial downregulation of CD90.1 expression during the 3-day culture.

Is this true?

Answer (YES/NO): YES